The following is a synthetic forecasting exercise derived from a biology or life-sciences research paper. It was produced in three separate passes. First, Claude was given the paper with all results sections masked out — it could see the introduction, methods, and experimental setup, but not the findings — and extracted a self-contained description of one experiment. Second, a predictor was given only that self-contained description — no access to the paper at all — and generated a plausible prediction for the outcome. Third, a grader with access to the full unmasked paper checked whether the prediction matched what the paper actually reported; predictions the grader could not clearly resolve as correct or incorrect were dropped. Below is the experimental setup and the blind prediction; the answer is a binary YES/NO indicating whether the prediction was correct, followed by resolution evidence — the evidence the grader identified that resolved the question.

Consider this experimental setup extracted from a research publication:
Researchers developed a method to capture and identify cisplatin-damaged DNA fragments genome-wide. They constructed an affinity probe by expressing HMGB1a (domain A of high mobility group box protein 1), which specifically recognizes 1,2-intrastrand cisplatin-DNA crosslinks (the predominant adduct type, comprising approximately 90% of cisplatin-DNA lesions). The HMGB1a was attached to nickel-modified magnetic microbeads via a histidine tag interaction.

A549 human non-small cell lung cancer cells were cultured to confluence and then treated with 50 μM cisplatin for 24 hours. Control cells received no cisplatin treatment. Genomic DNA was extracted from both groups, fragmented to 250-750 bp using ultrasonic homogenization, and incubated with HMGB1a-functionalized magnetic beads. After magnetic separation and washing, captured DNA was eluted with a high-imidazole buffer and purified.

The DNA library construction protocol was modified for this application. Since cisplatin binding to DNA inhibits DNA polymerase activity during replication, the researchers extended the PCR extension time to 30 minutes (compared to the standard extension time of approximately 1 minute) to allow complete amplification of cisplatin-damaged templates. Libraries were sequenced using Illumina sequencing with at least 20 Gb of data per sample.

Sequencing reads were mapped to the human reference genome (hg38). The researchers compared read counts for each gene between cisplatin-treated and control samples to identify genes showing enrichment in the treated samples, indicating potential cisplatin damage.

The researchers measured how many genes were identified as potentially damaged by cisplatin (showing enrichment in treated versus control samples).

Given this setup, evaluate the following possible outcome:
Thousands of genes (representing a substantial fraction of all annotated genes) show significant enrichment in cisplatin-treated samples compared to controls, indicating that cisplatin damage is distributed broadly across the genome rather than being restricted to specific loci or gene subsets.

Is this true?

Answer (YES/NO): YES